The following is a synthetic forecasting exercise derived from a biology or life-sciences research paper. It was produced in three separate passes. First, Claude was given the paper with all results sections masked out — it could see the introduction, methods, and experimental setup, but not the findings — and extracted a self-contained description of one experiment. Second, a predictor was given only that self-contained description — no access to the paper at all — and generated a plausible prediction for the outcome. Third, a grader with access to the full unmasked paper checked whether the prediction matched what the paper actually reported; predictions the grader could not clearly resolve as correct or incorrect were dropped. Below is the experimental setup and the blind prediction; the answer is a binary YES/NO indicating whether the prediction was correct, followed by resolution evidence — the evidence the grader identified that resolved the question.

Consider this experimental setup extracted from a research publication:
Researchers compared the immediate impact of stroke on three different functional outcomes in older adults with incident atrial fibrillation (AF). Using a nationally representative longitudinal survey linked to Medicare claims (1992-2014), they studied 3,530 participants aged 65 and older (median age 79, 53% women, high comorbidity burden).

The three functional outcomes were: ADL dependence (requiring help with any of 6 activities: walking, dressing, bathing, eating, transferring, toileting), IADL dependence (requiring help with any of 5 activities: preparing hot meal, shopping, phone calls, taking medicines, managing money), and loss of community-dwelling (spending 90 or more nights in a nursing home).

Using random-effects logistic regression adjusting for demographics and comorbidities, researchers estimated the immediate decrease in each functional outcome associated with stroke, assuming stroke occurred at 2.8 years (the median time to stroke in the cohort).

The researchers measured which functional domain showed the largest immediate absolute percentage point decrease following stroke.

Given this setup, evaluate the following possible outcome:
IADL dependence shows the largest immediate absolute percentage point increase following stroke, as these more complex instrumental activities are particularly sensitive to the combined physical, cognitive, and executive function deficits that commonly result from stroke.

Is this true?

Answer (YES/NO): NO